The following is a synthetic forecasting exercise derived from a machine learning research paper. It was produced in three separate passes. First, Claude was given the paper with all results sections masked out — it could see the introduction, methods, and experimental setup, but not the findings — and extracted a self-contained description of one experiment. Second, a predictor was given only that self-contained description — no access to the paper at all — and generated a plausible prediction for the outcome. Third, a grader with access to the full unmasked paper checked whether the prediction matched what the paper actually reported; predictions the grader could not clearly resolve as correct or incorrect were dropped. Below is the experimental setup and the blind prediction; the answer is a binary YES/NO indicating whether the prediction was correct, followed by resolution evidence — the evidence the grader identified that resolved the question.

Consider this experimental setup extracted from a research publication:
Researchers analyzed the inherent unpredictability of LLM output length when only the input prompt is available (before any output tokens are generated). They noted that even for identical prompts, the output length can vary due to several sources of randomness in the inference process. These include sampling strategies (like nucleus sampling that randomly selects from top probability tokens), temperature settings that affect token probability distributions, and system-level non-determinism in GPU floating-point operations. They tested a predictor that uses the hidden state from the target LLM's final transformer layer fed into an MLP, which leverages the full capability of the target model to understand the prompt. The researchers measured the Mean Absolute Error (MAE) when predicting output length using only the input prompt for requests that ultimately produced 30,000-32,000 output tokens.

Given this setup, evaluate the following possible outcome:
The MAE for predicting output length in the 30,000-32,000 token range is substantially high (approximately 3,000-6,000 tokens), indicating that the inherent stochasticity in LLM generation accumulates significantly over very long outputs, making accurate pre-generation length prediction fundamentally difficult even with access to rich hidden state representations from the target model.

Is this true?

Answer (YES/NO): NO